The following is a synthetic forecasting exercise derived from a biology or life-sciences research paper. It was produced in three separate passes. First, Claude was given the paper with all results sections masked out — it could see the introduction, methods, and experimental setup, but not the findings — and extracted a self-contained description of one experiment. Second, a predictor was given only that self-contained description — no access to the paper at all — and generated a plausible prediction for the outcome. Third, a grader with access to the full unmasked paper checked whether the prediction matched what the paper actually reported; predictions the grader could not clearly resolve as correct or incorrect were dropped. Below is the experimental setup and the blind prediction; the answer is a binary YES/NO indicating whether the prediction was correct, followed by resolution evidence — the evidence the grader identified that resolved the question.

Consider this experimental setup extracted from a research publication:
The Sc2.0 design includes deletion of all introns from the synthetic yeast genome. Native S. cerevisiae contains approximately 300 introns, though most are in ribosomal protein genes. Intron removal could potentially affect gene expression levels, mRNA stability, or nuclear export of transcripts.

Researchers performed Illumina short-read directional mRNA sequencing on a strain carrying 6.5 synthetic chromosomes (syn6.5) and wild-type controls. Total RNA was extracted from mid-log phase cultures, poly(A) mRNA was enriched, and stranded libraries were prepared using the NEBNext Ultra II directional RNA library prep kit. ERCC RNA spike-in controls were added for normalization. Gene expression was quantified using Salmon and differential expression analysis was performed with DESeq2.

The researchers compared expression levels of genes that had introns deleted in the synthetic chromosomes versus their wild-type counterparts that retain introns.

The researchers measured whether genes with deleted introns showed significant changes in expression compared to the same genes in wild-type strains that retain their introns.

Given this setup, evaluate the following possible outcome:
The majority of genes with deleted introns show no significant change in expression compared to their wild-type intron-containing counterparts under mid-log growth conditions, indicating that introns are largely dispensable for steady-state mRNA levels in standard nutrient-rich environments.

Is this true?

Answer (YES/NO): YES